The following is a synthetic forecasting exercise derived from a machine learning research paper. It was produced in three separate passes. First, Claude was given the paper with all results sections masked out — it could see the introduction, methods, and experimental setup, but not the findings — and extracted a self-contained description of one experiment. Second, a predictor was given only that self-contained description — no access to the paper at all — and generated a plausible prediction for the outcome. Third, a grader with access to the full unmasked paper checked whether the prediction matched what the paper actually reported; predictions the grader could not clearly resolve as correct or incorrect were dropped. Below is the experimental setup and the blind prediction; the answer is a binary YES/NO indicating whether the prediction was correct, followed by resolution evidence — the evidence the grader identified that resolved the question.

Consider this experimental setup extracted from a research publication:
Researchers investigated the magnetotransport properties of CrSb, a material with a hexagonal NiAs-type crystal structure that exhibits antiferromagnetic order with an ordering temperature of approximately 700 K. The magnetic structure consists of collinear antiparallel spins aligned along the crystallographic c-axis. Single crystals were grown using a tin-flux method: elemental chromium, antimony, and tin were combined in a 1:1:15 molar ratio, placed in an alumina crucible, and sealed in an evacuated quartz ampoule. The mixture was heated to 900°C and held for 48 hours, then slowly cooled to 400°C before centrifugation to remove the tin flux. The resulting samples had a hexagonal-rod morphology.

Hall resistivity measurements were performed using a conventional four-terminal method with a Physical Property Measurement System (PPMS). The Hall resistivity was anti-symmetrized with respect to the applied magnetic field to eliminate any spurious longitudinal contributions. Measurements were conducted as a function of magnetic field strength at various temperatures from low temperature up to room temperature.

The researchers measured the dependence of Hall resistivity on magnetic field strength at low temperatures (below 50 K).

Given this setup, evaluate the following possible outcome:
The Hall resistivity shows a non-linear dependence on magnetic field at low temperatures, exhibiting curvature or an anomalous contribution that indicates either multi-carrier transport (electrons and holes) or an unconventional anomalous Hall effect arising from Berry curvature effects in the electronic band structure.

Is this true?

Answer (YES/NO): YES